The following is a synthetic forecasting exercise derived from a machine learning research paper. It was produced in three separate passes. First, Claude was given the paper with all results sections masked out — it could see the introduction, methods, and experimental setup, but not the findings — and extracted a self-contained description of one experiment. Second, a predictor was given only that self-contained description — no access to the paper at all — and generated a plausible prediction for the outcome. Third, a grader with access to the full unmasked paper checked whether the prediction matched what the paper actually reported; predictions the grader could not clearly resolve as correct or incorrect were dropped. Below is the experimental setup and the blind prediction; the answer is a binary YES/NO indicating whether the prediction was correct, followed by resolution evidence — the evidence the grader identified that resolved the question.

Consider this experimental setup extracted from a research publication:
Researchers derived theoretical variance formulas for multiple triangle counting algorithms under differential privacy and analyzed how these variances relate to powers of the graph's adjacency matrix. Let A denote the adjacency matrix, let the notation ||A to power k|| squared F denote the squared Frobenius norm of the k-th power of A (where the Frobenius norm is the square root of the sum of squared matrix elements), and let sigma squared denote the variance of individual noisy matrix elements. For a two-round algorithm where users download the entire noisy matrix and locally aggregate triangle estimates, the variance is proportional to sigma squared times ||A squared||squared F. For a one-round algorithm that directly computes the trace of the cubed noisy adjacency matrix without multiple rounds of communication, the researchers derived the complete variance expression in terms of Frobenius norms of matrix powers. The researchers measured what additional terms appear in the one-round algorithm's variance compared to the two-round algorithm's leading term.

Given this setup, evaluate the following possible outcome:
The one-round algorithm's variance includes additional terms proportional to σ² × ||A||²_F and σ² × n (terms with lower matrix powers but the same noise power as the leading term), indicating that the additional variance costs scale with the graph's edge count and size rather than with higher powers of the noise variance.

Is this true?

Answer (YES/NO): NO